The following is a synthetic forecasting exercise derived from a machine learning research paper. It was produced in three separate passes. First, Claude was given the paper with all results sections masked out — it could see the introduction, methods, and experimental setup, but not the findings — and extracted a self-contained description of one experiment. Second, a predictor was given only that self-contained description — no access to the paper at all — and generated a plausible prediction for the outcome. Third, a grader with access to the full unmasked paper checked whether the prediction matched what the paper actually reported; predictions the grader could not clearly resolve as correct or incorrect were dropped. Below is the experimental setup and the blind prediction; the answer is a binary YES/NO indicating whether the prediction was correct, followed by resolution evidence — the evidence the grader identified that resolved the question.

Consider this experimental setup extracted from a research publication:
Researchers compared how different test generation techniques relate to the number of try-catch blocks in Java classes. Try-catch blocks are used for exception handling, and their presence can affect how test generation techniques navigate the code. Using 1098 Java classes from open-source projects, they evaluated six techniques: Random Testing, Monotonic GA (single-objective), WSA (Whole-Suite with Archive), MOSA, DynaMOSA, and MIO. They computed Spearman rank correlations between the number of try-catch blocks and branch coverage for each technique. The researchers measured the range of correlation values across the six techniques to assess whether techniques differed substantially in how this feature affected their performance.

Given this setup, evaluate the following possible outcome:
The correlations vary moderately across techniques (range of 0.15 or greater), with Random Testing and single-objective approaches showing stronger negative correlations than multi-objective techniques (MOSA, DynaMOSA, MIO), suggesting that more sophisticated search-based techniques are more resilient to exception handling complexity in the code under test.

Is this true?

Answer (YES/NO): NO